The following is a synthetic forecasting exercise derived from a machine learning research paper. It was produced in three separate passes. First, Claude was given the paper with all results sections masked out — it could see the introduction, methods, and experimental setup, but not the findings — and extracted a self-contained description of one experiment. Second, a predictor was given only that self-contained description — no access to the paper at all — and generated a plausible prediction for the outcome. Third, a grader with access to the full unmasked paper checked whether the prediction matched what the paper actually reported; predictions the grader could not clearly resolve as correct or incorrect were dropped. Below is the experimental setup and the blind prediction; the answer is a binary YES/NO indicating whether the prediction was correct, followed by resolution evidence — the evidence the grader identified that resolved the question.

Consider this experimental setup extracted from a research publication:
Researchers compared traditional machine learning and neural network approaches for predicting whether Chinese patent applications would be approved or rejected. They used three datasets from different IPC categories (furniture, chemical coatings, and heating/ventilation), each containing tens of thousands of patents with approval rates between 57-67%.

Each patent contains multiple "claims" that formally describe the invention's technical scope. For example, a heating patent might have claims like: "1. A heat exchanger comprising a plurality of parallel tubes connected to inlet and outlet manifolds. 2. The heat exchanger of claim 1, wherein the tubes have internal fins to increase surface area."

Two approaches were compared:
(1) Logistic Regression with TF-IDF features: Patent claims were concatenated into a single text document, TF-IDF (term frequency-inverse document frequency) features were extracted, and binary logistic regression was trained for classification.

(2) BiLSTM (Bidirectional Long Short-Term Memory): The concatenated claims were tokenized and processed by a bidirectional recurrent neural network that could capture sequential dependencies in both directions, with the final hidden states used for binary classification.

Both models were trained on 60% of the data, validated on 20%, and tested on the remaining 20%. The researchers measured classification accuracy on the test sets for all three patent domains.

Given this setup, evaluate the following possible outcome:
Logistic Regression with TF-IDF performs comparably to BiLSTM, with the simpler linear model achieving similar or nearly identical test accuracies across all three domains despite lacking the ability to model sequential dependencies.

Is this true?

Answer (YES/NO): NO